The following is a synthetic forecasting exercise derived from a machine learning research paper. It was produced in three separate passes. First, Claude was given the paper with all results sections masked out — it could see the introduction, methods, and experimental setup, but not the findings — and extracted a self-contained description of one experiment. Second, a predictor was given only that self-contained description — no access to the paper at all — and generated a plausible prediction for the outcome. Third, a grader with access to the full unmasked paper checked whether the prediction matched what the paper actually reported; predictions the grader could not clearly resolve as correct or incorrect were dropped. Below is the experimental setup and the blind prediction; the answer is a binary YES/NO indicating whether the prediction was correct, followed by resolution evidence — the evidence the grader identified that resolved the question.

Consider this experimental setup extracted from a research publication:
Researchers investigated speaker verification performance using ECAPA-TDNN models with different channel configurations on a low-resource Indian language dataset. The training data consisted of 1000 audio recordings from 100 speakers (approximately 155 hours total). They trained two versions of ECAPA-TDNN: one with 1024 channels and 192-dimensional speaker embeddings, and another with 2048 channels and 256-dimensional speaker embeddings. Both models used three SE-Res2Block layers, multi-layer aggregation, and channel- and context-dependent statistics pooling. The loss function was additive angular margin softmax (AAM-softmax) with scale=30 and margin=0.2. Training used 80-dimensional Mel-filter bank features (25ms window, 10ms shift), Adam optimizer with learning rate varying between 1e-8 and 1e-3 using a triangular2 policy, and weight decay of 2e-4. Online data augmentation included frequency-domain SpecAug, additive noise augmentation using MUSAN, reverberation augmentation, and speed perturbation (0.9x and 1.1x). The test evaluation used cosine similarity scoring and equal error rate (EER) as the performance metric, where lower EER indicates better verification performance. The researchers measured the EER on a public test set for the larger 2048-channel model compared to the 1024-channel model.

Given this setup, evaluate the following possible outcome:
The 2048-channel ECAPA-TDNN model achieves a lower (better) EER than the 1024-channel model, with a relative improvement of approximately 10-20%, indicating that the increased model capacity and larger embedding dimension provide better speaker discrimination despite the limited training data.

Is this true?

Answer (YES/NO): NO